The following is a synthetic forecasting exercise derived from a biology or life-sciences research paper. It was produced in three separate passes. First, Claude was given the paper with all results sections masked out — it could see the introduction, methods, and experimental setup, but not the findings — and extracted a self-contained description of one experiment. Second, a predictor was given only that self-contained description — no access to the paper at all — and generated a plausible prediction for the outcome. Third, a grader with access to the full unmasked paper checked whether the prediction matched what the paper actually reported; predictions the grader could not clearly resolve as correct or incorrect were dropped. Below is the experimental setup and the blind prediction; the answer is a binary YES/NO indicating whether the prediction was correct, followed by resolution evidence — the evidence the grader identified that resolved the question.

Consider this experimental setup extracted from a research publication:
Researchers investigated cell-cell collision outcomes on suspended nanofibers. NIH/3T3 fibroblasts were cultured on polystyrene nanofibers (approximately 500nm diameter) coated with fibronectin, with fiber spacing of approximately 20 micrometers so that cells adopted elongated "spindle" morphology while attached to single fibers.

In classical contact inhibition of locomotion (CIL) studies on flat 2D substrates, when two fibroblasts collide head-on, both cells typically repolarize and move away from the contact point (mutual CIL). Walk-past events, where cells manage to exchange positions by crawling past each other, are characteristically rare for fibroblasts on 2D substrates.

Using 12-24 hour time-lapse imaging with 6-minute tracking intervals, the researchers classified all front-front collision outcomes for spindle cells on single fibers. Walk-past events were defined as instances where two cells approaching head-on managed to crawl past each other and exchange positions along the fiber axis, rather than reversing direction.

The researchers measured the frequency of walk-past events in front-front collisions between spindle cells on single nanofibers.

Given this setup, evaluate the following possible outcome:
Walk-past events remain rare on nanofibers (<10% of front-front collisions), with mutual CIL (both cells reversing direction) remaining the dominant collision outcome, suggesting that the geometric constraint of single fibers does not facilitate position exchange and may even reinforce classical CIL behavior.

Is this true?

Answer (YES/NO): NO